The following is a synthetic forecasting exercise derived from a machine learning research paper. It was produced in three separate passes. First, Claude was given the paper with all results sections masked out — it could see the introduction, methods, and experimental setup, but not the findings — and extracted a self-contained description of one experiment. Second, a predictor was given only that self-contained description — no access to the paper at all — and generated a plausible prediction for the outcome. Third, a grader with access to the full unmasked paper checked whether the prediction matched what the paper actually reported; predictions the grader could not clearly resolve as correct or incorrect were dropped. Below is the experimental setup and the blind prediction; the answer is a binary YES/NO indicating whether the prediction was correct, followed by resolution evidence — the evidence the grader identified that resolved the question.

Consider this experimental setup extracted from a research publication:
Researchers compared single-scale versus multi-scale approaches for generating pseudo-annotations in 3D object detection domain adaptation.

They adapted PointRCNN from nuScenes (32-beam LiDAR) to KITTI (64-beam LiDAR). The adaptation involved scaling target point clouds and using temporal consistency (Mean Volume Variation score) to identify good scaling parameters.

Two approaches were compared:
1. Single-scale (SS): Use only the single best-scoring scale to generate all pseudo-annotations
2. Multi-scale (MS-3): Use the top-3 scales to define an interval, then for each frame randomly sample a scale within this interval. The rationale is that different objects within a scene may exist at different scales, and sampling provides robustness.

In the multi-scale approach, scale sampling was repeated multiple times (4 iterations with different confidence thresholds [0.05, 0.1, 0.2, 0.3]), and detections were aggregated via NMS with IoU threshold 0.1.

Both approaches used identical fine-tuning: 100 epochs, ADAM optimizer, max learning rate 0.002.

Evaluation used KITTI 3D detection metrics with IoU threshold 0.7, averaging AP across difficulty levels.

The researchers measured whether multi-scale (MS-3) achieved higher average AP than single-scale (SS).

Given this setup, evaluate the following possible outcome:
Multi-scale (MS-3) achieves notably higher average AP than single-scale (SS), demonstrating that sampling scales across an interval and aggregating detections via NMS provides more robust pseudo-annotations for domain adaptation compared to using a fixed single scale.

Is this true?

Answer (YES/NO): YES